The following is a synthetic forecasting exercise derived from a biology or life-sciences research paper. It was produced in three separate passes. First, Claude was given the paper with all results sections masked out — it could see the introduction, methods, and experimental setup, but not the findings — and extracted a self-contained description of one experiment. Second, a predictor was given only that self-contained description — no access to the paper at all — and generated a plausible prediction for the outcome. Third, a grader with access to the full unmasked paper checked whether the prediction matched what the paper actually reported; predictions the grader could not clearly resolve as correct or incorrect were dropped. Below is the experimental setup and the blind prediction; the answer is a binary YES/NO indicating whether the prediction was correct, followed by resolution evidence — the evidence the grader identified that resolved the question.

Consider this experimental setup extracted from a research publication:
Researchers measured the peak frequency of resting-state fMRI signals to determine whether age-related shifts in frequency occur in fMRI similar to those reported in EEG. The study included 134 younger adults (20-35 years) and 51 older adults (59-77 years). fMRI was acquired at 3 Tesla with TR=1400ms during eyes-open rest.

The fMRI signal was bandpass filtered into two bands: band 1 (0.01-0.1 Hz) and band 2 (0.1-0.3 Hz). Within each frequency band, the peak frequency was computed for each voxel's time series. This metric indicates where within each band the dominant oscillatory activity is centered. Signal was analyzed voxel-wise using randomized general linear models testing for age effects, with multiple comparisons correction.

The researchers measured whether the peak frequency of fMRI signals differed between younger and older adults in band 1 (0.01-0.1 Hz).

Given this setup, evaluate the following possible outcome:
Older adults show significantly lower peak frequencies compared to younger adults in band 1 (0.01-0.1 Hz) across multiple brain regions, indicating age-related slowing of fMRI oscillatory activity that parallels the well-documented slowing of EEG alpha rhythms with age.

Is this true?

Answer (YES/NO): NO